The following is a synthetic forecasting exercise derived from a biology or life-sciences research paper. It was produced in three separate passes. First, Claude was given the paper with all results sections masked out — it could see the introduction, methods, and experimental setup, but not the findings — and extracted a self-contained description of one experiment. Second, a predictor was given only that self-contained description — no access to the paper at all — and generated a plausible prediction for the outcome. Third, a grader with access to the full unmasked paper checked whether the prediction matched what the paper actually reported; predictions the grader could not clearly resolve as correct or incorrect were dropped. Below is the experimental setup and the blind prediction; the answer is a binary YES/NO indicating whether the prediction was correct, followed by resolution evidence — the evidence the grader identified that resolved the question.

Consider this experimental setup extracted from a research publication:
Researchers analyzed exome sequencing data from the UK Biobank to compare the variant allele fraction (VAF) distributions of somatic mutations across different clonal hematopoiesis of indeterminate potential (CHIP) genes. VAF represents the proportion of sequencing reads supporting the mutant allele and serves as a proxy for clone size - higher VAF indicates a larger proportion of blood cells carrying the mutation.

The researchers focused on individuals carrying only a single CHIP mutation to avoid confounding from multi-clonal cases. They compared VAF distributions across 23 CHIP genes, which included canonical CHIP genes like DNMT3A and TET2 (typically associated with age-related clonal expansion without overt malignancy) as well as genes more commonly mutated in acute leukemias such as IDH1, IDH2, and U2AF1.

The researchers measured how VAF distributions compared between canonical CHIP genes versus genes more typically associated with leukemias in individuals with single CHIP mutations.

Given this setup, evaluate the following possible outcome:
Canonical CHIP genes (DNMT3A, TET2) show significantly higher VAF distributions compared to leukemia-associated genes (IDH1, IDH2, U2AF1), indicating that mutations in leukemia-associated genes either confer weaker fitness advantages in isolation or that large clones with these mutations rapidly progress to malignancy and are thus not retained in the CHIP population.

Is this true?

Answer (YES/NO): NO